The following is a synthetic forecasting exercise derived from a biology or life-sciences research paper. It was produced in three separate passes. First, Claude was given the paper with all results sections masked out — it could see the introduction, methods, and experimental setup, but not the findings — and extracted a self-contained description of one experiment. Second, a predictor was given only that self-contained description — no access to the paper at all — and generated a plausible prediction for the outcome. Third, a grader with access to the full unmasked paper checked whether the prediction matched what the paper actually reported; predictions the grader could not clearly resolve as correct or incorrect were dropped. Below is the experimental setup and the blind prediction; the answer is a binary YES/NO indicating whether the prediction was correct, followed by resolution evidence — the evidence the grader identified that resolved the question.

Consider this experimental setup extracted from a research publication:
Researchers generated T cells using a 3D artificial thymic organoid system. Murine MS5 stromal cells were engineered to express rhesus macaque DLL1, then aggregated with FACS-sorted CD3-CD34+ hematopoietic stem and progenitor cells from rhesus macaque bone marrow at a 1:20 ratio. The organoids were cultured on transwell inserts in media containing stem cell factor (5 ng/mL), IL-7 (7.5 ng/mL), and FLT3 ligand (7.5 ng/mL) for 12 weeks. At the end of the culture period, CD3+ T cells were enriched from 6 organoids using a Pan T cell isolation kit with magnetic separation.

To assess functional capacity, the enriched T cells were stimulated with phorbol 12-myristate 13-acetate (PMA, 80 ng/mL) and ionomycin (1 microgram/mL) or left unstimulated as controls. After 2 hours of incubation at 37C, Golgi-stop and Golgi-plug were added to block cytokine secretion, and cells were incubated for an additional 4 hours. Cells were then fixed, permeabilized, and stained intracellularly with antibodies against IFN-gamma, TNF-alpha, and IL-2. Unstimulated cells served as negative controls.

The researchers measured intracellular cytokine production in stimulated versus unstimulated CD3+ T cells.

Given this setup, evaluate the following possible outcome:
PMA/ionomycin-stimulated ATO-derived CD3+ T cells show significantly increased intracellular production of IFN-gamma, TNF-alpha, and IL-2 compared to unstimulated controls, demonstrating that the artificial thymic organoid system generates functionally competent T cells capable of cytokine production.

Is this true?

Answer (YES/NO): YES